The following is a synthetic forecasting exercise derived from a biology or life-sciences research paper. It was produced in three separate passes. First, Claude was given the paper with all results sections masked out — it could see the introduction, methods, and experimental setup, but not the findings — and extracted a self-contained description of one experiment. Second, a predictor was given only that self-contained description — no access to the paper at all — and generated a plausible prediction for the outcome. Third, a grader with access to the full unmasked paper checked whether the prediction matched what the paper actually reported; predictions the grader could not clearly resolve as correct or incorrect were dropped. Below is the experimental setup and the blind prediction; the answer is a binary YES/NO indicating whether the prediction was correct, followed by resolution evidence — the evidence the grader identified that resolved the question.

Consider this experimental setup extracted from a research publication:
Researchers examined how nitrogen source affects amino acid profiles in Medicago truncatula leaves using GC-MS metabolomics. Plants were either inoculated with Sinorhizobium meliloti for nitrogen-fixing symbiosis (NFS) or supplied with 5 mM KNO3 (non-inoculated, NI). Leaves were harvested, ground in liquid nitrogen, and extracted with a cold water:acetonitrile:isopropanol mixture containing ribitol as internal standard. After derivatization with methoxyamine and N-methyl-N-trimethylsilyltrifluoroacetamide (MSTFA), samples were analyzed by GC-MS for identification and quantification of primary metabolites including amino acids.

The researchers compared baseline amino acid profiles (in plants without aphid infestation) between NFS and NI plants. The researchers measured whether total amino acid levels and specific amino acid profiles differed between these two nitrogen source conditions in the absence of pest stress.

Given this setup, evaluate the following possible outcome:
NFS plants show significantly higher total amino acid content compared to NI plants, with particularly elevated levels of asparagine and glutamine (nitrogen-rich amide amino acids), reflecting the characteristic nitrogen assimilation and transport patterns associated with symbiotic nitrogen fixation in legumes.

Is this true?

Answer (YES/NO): NO